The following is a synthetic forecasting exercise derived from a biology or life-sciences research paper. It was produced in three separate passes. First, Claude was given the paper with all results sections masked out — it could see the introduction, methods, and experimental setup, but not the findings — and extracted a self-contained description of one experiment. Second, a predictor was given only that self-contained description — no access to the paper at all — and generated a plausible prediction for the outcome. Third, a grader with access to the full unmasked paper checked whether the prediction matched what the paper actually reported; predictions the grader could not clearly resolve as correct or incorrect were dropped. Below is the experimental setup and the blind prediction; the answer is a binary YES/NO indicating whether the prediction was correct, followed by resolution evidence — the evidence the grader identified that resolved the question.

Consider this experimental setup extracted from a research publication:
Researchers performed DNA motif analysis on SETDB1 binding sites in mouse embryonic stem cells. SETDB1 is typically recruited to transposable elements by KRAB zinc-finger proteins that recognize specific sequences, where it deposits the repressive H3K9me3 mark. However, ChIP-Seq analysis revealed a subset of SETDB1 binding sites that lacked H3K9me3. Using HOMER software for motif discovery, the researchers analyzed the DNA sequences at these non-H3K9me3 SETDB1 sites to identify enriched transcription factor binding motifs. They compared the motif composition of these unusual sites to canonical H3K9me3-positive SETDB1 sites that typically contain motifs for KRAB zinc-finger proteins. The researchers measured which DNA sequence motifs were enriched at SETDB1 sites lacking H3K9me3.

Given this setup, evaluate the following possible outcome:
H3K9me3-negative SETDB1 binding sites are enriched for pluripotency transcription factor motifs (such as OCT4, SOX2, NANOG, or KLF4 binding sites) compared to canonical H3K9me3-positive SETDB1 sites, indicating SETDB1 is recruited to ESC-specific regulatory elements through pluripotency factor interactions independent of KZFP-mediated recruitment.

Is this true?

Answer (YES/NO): NO